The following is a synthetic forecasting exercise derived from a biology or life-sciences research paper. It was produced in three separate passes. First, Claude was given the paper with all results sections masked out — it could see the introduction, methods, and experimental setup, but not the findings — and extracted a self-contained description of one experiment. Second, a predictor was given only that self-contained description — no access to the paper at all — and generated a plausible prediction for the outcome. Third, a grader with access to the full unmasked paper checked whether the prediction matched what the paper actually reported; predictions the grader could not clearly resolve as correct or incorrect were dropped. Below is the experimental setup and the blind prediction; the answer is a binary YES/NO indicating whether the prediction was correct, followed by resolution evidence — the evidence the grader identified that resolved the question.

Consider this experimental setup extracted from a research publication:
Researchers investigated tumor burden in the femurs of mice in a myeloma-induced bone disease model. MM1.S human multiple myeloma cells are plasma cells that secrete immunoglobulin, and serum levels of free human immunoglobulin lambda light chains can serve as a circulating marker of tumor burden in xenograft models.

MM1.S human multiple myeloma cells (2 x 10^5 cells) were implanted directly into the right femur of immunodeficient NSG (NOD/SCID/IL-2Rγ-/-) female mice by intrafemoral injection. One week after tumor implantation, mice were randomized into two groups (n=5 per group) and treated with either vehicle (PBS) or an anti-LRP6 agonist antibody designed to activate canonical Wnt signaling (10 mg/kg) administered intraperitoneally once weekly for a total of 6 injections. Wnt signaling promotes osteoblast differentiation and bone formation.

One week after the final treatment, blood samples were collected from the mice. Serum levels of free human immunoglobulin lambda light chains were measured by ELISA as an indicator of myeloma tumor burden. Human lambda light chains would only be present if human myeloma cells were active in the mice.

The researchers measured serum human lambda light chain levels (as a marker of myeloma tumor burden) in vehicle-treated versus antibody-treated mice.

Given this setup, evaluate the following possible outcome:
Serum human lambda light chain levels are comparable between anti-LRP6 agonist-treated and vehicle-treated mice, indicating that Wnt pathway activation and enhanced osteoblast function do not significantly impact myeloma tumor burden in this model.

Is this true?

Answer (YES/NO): YES